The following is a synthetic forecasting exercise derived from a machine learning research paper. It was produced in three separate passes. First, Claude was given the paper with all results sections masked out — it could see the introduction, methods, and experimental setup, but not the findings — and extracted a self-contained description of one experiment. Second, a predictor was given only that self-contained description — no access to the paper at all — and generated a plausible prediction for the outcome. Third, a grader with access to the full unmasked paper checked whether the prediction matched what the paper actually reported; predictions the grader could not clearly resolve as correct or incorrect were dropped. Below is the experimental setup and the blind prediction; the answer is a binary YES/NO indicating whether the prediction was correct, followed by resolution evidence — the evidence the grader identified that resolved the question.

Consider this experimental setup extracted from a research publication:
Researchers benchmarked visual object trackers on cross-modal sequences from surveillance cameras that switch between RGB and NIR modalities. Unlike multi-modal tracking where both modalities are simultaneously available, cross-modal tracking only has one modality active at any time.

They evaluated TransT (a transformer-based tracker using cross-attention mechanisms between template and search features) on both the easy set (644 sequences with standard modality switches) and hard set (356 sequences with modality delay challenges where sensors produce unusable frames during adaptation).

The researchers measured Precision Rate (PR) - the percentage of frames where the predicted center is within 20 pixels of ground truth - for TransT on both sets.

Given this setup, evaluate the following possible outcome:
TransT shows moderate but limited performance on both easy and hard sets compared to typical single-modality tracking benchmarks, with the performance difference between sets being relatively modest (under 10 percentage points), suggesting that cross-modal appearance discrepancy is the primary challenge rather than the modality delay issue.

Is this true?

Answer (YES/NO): NO